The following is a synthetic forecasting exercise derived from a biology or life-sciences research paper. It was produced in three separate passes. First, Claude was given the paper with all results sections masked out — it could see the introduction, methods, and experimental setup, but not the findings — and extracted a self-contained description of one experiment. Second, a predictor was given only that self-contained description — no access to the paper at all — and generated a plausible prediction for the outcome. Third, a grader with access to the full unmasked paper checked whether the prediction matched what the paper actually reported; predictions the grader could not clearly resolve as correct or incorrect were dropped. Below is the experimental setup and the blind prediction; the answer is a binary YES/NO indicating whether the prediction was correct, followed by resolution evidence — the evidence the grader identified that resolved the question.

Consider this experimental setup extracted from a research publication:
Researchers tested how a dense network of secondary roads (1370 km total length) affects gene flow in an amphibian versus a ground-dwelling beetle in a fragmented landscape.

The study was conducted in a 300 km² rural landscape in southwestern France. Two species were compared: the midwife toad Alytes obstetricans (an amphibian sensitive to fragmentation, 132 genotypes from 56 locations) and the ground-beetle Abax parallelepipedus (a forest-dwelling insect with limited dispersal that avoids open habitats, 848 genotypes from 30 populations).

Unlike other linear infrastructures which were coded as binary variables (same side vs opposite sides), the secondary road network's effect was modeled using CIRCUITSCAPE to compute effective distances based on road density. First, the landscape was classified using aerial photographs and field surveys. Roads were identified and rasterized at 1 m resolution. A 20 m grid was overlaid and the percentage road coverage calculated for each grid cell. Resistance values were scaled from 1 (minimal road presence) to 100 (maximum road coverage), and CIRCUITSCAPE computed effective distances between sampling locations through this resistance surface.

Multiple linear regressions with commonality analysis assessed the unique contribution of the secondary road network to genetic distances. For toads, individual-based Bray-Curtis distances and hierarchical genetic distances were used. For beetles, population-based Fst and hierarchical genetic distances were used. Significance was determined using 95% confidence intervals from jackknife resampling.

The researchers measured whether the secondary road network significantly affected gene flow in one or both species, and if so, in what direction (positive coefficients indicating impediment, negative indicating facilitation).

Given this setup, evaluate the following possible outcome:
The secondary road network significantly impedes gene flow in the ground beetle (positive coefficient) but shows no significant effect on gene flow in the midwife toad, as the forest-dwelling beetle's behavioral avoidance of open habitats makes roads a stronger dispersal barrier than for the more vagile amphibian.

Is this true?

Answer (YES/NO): NO